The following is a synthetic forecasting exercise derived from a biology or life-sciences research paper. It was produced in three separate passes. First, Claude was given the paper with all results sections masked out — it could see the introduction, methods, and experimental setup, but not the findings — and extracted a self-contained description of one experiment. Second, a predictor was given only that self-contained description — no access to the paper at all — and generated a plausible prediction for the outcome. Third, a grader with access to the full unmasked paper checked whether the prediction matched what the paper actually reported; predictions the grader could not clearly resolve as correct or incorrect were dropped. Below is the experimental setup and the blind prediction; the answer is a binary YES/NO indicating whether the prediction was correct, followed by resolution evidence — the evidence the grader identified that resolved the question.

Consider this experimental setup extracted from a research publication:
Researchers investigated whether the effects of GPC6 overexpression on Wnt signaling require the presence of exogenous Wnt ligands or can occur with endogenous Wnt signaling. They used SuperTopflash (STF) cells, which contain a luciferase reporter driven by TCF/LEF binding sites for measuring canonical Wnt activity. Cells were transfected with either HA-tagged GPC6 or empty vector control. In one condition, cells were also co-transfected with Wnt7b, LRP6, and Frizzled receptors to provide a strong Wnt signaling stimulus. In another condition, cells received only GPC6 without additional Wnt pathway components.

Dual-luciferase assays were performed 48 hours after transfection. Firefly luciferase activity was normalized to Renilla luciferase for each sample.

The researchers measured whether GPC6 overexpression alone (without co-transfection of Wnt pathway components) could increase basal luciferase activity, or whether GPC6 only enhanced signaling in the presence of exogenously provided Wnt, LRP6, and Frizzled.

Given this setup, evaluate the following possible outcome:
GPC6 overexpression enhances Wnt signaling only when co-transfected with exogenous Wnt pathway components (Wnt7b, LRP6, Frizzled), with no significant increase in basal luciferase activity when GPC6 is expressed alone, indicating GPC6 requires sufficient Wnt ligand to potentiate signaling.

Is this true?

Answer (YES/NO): NO